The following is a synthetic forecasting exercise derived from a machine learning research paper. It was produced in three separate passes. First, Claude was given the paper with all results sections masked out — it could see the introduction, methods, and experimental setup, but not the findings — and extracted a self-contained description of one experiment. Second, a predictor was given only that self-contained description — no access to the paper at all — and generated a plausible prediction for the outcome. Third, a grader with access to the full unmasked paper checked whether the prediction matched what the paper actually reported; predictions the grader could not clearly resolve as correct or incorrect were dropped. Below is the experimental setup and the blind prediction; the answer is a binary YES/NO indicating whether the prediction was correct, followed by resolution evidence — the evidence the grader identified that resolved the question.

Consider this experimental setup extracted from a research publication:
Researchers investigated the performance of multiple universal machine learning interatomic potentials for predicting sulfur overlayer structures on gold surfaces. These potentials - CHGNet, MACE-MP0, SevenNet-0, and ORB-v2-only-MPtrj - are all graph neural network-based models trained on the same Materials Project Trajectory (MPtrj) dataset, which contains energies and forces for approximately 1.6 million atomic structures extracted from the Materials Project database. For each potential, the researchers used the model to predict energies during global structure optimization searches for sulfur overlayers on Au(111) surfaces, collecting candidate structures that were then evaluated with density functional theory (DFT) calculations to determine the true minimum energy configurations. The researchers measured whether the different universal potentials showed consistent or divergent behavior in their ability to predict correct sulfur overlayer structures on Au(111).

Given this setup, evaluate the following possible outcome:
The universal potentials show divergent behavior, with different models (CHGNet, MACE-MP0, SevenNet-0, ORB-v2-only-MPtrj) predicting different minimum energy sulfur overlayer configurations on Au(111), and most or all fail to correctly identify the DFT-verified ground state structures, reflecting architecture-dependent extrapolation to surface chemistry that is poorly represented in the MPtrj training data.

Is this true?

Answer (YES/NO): NO